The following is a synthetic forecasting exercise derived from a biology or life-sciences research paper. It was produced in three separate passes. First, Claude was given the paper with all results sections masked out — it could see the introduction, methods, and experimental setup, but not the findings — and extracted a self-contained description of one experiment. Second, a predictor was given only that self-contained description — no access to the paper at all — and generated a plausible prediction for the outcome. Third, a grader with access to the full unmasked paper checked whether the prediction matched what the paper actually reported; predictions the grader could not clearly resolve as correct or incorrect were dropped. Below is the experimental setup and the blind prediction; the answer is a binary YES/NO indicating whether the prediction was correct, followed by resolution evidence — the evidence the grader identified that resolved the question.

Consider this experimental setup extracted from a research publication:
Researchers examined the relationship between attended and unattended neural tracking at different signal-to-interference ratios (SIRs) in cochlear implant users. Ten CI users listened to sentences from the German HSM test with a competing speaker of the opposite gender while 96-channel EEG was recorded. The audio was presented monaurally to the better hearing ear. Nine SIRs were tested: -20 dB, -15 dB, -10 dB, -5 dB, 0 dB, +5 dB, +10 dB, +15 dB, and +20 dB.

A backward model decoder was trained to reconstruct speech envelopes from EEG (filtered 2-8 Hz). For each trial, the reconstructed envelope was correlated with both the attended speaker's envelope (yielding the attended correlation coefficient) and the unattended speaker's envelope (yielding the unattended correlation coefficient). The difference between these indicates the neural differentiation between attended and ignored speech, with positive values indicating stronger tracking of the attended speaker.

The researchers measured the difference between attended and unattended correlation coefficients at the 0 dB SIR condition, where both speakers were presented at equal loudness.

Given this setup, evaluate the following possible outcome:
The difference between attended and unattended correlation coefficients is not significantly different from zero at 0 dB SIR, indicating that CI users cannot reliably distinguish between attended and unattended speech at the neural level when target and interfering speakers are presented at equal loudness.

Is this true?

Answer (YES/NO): YES